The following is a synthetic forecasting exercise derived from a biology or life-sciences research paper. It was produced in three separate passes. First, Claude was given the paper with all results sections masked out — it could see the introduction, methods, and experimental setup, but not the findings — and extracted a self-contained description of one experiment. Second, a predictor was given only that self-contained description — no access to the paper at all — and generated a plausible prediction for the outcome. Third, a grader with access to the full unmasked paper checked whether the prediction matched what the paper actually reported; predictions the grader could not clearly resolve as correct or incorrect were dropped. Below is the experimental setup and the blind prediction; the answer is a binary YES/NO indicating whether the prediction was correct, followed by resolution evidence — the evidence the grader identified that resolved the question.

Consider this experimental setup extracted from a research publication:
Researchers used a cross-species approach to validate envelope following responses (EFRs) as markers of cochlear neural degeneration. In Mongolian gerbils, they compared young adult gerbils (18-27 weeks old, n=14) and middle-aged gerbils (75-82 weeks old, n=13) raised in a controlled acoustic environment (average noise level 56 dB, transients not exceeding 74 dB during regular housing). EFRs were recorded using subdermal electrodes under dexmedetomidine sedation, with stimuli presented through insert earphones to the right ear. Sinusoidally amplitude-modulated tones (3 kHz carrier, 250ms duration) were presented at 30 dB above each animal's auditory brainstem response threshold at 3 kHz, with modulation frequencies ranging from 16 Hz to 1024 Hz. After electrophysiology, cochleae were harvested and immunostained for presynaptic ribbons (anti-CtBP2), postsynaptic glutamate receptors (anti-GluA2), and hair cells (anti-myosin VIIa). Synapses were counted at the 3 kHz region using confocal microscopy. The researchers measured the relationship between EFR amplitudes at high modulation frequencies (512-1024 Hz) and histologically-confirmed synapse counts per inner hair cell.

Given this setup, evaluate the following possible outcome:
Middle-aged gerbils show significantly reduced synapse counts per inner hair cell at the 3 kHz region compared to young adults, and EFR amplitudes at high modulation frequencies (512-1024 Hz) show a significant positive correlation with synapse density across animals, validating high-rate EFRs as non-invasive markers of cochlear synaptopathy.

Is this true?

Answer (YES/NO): NO